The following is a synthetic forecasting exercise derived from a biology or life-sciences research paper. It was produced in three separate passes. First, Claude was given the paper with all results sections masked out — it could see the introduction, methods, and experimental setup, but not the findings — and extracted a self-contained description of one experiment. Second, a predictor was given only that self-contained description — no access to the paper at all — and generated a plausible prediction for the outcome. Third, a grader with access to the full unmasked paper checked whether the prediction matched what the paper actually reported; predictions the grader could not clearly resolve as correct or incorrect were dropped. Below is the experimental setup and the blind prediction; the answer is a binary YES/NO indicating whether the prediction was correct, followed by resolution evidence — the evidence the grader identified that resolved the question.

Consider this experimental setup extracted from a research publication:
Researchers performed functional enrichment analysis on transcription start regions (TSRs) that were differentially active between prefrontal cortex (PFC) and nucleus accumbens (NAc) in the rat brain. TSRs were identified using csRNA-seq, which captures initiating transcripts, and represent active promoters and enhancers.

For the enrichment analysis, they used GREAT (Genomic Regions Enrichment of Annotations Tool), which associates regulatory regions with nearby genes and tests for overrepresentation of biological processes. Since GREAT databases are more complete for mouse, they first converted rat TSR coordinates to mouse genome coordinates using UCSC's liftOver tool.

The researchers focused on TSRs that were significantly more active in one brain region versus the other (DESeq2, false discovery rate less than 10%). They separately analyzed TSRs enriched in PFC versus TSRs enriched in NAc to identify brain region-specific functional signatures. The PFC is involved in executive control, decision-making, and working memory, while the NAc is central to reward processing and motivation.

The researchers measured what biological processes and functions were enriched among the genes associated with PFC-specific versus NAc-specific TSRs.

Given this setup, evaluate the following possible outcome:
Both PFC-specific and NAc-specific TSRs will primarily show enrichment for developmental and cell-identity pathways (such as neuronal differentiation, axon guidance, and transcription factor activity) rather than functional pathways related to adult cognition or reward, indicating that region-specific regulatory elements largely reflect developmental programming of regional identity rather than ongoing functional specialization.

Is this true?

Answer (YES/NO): NO